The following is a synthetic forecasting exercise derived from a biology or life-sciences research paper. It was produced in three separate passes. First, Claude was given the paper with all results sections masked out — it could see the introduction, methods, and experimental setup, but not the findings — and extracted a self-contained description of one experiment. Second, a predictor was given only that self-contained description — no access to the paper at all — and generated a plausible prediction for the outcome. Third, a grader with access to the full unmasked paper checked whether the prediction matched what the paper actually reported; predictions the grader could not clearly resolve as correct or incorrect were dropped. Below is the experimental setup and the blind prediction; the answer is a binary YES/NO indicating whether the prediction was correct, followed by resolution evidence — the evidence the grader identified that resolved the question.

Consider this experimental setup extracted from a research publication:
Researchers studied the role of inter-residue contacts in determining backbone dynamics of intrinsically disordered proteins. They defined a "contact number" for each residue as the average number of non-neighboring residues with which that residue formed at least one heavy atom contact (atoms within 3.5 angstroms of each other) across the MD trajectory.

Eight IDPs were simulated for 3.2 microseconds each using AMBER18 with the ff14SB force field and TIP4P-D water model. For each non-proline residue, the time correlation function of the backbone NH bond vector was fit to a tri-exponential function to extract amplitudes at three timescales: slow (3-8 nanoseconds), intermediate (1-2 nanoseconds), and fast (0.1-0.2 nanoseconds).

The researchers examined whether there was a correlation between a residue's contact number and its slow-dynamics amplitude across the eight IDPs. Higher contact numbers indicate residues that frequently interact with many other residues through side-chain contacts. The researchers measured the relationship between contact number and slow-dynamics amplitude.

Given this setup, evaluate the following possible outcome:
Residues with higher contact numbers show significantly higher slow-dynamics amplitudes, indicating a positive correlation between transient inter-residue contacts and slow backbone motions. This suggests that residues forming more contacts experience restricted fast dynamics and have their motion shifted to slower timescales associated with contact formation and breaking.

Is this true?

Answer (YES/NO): YES